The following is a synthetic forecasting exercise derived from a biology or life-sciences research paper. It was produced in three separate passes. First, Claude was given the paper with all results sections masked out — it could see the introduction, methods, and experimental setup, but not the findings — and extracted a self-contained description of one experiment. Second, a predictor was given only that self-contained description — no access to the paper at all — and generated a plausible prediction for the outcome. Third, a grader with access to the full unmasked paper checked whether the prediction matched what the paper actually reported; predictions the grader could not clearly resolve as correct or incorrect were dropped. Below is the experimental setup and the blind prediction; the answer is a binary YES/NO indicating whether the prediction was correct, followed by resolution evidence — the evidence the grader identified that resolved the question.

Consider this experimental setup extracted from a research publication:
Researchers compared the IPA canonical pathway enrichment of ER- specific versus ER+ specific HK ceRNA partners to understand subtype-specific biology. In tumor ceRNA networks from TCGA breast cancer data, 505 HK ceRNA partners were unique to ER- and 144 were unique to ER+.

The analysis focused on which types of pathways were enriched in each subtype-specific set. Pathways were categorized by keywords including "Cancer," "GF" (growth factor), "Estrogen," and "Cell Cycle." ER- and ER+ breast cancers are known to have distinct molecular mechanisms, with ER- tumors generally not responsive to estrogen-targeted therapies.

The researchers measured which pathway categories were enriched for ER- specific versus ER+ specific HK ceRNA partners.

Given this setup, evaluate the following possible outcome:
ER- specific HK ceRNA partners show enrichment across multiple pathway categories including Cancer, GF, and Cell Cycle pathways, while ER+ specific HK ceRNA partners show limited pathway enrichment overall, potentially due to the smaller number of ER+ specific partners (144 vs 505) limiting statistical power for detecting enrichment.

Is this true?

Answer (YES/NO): NO